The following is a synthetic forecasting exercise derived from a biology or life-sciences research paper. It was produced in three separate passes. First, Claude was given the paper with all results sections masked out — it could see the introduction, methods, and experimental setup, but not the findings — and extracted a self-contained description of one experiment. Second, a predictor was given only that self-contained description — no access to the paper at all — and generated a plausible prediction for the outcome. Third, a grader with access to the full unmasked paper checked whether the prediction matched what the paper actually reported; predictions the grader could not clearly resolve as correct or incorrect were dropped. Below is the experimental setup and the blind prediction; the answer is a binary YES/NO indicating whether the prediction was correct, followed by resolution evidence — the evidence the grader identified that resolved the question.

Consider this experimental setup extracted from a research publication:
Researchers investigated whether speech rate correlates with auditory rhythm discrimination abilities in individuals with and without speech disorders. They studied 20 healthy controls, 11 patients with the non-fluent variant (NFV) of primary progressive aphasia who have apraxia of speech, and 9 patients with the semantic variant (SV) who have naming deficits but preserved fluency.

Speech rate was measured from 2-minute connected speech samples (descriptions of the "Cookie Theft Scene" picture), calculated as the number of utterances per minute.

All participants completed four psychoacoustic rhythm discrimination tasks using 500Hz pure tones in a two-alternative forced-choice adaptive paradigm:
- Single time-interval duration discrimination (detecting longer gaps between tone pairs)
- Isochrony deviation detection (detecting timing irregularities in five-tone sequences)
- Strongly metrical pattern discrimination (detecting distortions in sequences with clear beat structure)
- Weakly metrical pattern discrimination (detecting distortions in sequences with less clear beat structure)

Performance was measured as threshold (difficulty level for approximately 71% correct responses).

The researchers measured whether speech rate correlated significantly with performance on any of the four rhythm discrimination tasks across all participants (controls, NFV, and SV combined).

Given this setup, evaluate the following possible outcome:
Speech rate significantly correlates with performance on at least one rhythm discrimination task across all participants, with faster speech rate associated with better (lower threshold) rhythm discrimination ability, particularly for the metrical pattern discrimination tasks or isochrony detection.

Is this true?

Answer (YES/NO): YES